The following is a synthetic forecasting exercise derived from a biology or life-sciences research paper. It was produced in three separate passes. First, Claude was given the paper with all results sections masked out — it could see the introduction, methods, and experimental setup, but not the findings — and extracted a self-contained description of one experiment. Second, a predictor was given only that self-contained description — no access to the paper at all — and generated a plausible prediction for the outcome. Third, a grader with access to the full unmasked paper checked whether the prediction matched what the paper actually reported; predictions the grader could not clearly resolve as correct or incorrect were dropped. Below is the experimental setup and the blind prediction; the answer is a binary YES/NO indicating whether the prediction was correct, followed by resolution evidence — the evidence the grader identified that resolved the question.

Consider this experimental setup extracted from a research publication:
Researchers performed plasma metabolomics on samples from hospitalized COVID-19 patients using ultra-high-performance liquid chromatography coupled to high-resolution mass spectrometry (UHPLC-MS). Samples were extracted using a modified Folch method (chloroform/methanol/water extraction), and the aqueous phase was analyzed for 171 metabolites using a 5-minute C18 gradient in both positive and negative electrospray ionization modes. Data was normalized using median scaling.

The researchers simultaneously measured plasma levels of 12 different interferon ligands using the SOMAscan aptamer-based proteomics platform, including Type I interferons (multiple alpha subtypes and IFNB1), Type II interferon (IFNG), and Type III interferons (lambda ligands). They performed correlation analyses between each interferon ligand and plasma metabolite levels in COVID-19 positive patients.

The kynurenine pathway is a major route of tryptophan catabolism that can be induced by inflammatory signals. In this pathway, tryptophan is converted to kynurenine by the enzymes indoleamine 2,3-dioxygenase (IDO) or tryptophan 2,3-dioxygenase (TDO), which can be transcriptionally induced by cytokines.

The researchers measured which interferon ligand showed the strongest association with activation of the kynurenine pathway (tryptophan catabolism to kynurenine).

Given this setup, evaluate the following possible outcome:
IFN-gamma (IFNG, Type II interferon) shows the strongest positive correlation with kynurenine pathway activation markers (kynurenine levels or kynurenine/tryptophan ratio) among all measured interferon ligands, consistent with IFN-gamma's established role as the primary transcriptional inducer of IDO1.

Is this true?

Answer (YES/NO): YES